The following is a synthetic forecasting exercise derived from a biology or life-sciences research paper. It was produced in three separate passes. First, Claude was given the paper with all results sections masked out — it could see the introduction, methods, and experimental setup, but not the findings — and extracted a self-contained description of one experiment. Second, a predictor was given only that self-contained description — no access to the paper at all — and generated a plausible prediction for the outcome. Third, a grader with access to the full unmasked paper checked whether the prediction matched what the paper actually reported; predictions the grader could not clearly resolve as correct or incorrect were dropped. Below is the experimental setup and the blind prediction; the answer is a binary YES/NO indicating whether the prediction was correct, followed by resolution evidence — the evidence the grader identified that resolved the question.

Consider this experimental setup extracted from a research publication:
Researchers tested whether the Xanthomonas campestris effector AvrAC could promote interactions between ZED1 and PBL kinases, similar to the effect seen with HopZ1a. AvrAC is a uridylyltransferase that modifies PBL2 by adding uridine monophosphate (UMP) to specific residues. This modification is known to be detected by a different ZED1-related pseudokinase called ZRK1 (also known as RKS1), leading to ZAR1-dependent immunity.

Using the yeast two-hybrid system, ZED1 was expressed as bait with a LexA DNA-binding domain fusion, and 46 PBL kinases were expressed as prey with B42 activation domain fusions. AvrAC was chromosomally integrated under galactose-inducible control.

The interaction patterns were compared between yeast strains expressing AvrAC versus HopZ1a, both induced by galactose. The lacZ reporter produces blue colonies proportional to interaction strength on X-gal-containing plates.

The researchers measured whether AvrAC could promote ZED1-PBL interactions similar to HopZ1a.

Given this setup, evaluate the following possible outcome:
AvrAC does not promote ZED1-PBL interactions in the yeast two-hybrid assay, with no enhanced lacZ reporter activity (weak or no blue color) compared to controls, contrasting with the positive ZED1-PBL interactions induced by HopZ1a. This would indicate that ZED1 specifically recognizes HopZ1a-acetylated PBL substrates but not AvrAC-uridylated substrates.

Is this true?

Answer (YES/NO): YES